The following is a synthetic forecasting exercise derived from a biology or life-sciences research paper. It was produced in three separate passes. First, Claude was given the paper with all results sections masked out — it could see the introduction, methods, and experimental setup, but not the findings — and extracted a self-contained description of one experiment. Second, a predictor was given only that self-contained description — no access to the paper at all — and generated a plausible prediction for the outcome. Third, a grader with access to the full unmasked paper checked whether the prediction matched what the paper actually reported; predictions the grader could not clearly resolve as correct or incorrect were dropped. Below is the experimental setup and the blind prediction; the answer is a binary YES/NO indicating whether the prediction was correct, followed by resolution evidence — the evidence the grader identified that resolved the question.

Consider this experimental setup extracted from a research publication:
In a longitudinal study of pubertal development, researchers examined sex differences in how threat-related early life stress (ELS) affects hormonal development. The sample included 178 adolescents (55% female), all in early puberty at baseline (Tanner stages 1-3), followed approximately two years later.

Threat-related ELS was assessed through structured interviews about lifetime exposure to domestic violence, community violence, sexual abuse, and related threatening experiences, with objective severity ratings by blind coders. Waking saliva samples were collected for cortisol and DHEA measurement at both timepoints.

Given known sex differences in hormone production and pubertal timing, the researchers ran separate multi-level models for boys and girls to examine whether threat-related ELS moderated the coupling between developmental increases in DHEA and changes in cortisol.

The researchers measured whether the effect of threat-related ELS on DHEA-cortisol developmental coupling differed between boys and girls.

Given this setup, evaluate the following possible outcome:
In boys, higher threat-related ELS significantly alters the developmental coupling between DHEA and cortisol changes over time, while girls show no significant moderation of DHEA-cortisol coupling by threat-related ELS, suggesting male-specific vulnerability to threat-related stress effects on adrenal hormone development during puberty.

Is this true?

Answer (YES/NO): NO